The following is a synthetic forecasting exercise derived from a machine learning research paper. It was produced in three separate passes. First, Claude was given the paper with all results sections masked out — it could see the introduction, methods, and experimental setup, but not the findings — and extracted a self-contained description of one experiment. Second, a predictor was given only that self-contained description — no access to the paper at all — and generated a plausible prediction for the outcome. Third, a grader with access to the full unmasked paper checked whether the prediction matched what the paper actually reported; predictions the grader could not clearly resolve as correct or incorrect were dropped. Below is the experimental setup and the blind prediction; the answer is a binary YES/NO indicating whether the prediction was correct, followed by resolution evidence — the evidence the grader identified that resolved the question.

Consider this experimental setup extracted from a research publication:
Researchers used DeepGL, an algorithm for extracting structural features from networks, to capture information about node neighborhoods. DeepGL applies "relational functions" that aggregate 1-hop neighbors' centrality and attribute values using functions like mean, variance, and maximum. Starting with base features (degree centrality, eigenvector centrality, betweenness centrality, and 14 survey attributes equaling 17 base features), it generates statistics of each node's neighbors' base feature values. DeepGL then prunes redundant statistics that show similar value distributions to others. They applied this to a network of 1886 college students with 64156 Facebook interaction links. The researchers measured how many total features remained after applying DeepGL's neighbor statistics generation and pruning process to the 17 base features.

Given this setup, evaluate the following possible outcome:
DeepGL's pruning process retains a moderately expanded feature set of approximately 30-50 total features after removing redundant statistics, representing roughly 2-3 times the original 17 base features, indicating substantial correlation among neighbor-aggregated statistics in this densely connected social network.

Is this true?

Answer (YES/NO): NO